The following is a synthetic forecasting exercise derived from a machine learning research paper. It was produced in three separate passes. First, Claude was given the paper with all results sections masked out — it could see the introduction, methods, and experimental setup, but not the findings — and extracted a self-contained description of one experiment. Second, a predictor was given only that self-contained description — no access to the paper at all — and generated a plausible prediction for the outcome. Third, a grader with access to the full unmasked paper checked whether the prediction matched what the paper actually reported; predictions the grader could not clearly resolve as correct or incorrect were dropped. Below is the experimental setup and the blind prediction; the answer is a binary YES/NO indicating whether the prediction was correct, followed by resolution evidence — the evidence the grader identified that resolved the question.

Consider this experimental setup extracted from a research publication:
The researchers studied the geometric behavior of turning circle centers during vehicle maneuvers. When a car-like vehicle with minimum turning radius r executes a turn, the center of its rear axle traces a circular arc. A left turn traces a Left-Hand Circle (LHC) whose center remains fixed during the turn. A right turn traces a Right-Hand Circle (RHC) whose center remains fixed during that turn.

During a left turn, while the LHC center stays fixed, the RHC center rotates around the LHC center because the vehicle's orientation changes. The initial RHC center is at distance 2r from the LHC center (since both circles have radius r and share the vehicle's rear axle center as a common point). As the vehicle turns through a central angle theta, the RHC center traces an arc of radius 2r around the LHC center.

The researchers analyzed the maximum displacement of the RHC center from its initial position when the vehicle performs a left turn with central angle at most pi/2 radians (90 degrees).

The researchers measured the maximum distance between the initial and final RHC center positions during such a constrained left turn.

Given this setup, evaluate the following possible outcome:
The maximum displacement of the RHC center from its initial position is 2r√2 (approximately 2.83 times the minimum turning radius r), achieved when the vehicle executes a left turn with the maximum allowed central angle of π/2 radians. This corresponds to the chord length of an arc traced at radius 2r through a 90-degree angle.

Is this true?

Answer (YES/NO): YES